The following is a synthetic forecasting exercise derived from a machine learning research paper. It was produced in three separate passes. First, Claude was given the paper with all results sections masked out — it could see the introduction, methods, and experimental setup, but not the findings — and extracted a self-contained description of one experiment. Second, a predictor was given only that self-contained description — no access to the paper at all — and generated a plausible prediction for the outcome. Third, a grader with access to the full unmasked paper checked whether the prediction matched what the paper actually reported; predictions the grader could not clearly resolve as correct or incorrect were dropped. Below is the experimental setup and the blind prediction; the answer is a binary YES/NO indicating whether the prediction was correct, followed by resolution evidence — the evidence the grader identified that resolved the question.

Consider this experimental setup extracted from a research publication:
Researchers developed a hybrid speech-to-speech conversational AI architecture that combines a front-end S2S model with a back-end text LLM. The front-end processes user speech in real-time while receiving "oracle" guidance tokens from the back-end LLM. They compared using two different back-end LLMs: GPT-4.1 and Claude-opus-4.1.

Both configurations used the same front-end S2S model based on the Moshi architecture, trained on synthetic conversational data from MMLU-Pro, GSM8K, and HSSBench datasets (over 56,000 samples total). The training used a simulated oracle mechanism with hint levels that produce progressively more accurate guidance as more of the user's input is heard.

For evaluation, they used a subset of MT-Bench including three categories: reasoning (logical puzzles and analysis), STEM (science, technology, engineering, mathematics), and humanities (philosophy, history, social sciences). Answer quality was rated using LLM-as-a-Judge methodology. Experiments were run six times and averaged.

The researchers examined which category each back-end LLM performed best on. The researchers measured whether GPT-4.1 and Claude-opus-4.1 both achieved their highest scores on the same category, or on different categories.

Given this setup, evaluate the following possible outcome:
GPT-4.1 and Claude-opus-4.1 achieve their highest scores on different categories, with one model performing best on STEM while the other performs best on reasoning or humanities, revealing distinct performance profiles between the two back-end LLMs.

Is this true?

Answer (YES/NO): YES